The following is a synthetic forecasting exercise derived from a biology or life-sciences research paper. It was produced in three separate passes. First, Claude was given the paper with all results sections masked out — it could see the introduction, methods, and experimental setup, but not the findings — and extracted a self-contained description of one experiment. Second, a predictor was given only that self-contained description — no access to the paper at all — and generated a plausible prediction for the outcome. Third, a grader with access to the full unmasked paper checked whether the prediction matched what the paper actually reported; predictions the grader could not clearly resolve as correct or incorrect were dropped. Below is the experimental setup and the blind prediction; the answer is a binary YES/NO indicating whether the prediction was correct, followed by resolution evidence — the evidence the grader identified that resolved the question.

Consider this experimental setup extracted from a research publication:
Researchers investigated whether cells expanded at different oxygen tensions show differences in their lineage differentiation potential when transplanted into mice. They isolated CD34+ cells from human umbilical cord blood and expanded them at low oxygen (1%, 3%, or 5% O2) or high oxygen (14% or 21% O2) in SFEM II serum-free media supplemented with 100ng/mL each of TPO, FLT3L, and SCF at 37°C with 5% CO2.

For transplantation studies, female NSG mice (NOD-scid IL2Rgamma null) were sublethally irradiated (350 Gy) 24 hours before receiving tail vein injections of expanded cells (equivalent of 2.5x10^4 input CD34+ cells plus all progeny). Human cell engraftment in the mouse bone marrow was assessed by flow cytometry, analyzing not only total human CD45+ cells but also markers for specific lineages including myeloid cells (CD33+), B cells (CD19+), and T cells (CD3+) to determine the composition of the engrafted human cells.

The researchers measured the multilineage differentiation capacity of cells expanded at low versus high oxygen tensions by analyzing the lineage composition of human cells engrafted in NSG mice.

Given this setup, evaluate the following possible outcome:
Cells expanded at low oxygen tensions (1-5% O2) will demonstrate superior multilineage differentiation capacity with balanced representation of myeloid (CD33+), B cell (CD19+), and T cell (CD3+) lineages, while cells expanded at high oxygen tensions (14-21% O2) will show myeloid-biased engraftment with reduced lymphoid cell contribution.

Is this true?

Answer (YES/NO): NO